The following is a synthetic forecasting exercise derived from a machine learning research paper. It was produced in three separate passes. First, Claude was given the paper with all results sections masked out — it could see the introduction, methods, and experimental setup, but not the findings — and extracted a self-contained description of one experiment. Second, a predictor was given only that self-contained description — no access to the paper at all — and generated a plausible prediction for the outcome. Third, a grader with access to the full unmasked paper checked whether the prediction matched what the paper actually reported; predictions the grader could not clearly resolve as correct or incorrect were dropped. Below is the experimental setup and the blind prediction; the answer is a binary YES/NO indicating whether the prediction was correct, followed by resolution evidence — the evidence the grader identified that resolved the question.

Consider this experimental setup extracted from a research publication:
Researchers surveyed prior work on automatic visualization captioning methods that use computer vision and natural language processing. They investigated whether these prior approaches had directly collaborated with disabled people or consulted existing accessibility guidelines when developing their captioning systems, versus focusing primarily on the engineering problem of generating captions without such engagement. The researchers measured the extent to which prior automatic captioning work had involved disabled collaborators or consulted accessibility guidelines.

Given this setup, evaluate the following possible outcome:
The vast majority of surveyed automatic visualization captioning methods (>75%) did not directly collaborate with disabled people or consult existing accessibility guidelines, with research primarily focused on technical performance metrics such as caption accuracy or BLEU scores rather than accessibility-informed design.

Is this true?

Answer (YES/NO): NO